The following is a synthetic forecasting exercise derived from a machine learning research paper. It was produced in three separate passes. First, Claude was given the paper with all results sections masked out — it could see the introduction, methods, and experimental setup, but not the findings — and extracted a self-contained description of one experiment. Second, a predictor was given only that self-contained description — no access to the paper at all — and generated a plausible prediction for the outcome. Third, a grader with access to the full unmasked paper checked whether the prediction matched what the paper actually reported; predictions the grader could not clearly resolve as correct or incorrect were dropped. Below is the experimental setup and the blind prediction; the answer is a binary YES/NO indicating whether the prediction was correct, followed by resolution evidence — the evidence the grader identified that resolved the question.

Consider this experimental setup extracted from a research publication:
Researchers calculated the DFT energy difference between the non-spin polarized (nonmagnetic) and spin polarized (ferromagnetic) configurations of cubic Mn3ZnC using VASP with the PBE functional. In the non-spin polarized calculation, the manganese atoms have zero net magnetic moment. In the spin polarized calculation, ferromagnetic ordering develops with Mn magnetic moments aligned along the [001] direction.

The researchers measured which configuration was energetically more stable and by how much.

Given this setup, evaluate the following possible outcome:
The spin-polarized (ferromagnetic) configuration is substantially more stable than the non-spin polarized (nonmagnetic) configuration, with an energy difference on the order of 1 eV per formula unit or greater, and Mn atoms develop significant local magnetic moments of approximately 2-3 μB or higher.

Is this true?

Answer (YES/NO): NO